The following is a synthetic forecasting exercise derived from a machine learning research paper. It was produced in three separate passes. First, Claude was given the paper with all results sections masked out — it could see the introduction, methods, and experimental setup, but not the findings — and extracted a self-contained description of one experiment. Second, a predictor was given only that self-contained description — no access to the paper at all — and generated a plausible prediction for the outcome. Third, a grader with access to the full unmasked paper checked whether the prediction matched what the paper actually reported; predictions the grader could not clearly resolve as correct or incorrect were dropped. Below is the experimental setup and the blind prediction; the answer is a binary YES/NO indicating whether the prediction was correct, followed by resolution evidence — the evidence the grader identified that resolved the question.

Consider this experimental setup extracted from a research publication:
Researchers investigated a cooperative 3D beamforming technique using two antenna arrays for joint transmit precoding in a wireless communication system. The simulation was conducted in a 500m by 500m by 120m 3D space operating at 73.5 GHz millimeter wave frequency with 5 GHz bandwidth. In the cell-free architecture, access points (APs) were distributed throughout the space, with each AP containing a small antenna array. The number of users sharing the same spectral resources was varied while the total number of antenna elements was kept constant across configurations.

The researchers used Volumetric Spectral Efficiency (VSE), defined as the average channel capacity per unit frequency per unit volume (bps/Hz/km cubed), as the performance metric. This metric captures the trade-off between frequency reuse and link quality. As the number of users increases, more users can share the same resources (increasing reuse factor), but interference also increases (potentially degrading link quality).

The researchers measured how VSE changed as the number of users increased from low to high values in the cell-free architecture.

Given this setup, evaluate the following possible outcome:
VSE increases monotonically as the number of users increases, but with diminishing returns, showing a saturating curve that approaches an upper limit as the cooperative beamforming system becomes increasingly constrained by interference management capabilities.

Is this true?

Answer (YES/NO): NO